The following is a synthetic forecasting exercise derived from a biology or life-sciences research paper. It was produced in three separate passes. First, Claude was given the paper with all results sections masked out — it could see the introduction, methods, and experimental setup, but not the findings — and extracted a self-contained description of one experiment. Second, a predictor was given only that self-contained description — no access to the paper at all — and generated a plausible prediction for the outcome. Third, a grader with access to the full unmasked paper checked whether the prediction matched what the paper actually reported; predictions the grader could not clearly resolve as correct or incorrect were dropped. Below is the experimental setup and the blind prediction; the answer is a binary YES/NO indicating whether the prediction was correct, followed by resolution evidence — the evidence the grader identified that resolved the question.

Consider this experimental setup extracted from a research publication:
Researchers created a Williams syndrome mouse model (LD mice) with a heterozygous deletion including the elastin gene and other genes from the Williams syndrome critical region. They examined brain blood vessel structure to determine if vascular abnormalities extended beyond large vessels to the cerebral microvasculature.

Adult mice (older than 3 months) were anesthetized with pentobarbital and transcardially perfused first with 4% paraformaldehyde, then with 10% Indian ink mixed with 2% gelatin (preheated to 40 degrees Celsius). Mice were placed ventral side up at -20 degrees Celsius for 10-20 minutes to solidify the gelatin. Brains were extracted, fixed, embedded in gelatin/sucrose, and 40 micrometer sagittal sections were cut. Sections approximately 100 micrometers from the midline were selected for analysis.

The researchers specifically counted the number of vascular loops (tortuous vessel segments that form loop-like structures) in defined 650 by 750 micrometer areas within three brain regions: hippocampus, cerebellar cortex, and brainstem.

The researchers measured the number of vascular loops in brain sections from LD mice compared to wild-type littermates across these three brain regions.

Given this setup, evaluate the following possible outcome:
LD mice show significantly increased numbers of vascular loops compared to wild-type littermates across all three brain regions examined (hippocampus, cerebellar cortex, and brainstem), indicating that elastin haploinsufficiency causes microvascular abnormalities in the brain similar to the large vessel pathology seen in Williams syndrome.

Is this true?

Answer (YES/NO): NO